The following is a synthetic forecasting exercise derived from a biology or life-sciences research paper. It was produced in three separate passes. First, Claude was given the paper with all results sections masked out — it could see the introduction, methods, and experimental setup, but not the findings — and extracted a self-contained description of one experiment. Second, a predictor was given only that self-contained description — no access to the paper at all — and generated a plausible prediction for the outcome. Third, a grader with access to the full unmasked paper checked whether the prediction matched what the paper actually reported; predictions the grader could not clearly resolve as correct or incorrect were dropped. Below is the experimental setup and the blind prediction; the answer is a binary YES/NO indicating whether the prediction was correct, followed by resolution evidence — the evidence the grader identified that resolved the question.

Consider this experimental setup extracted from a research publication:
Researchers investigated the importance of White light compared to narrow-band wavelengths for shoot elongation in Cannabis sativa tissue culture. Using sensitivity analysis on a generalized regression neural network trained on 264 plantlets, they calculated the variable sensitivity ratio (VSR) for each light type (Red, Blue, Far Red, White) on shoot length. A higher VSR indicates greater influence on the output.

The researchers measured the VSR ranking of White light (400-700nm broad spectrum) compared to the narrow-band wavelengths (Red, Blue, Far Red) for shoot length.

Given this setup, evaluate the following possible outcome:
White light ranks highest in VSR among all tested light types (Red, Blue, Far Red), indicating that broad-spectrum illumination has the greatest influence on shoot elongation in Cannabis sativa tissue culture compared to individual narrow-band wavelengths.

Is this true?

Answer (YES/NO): NO